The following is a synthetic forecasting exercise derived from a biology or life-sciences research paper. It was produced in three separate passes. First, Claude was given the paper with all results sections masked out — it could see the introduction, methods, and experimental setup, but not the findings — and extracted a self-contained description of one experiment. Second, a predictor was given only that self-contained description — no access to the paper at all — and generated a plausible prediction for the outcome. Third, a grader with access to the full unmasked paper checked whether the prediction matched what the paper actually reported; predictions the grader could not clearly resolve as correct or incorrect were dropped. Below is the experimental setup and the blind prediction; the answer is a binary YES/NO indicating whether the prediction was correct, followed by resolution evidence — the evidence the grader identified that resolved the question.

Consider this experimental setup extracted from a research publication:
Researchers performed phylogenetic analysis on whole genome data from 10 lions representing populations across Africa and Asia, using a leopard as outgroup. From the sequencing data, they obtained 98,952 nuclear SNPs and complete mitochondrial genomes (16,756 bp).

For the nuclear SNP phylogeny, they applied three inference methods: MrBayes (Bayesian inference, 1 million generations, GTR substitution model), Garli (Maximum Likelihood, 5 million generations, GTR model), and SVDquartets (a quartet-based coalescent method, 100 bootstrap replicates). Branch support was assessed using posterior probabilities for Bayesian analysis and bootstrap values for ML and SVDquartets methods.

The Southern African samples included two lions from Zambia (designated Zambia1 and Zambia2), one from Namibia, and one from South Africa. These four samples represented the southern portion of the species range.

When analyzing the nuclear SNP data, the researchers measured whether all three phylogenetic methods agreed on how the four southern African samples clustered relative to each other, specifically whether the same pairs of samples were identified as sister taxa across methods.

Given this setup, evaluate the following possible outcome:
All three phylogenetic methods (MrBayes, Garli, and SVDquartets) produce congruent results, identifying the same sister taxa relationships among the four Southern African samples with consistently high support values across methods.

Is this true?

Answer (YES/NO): NO